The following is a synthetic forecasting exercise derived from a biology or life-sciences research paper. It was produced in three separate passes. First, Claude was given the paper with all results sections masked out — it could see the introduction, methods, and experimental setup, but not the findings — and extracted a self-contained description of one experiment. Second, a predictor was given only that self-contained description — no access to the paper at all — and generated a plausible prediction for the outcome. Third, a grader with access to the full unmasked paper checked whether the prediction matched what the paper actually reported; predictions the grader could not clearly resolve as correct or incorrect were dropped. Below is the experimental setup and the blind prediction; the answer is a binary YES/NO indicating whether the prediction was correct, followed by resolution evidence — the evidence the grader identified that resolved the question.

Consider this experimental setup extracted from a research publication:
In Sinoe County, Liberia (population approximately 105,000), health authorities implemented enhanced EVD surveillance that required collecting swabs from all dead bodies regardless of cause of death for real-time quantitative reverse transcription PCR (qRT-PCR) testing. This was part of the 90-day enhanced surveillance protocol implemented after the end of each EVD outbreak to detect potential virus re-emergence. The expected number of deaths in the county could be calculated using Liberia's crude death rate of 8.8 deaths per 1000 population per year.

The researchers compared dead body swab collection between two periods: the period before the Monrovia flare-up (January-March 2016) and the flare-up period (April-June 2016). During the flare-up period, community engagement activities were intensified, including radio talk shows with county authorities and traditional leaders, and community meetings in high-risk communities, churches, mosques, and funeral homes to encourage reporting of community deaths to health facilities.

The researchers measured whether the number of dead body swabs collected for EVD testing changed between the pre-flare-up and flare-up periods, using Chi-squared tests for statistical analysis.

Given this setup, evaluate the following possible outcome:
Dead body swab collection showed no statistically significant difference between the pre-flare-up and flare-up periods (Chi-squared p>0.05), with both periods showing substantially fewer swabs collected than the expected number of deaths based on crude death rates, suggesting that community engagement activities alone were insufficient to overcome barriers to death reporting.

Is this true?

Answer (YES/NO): NO